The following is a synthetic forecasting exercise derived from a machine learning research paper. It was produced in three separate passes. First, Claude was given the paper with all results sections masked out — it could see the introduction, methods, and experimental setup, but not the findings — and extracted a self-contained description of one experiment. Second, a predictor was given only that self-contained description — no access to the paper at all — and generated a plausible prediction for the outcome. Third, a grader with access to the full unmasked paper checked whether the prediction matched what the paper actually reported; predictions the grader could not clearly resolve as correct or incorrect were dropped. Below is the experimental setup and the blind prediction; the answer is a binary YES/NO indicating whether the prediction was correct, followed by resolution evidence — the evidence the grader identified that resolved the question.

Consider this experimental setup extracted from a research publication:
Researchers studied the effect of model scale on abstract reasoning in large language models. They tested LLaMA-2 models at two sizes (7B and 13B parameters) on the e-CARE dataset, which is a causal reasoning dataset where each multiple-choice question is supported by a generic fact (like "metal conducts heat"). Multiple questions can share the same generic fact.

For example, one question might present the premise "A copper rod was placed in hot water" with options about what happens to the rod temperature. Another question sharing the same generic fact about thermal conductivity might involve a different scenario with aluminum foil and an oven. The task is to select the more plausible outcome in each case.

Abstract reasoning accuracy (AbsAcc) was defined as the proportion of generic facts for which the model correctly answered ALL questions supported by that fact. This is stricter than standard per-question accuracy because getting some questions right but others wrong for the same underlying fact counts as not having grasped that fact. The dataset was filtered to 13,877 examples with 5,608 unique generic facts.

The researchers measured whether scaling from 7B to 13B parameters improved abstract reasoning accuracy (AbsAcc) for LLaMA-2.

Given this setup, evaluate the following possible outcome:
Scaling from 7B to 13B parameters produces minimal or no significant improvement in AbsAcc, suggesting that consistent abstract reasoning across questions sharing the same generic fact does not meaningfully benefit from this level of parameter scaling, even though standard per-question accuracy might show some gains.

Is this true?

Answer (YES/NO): NO